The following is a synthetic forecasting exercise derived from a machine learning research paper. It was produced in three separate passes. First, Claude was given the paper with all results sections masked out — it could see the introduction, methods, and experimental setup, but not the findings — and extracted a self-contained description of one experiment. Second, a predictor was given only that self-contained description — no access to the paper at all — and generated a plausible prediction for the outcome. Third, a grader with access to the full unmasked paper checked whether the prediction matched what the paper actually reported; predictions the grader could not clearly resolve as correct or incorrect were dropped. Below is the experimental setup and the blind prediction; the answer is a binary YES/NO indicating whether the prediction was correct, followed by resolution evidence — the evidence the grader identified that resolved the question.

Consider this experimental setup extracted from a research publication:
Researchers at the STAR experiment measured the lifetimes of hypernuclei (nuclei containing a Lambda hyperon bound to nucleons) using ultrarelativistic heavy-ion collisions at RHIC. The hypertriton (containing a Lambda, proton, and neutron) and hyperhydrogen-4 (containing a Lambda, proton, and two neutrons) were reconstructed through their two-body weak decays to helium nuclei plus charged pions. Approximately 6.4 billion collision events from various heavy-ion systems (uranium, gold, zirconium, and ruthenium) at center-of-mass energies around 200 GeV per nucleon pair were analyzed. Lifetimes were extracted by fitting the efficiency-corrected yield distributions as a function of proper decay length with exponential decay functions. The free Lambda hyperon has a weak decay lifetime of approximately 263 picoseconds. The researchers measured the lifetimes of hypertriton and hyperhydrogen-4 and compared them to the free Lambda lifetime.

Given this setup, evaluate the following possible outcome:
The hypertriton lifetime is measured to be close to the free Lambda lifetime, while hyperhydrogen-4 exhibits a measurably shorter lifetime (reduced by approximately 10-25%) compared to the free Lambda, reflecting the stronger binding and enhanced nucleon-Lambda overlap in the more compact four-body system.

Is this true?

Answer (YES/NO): NO